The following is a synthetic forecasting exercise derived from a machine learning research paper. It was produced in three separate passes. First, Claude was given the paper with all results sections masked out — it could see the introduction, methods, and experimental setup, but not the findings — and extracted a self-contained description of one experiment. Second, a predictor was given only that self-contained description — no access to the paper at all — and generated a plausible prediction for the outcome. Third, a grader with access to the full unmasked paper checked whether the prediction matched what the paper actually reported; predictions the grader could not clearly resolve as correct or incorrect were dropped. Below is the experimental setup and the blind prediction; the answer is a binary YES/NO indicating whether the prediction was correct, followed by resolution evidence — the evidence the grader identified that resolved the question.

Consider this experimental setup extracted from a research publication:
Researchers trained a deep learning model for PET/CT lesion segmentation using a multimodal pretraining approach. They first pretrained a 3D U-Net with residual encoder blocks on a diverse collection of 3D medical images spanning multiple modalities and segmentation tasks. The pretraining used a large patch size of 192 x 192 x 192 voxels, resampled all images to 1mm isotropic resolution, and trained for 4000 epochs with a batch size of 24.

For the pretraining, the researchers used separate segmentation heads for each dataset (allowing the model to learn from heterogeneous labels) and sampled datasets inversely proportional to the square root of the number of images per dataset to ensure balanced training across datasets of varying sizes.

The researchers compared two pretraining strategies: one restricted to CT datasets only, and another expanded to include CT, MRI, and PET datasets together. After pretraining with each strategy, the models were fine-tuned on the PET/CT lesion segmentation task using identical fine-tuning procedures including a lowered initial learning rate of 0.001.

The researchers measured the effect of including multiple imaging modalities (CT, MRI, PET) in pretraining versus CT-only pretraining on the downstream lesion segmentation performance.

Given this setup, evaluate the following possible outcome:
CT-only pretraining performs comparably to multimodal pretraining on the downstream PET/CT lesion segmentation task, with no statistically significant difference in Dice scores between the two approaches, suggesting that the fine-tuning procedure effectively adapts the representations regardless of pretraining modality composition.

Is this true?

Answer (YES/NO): NO